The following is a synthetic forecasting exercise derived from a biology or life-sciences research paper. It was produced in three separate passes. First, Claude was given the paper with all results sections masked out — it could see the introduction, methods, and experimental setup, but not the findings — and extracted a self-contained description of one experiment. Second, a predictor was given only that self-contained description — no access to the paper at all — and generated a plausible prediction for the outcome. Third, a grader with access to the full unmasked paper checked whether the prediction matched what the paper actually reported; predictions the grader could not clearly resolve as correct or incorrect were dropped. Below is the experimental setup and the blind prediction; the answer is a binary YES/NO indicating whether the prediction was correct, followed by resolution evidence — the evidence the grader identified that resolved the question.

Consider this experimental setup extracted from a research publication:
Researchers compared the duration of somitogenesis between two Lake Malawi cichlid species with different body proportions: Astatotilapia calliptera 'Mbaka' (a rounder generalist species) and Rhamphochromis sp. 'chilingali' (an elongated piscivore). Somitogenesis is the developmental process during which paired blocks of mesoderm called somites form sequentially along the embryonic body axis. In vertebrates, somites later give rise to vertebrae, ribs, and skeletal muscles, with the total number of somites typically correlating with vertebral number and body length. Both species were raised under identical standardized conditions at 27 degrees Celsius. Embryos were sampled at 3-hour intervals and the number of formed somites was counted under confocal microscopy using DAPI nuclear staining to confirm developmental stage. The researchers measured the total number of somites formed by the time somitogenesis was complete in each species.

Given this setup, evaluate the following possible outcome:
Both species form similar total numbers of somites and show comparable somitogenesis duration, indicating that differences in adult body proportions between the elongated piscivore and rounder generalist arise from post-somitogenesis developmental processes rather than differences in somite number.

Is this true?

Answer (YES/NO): NO